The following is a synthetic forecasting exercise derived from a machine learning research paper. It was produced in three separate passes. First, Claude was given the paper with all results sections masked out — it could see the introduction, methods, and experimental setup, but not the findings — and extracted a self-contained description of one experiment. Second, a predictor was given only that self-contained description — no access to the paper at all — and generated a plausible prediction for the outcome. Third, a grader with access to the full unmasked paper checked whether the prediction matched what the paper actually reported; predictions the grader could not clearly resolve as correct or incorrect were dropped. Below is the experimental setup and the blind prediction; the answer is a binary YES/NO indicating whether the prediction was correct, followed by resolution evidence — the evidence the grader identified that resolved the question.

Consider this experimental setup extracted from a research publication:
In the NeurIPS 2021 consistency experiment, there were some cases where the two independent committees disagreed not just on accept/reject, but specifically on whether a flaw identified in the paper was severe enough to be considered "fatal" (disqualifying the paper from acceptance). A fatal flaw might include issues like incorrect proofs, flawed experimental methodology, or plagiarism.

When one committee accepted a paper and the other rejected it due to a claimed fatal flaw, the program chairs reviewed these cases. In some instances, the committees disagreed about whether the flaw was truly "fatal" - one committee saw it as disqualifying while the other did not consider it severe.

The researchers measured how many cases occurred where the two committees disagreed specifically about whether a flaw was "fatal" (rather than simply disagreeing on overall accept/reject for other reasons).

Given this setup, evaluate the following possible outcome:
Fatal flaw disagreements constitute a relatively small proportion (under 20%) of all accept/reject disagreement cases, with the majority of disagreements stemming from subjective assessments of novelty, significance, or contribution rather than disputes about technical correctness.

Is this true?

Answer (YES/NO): YES